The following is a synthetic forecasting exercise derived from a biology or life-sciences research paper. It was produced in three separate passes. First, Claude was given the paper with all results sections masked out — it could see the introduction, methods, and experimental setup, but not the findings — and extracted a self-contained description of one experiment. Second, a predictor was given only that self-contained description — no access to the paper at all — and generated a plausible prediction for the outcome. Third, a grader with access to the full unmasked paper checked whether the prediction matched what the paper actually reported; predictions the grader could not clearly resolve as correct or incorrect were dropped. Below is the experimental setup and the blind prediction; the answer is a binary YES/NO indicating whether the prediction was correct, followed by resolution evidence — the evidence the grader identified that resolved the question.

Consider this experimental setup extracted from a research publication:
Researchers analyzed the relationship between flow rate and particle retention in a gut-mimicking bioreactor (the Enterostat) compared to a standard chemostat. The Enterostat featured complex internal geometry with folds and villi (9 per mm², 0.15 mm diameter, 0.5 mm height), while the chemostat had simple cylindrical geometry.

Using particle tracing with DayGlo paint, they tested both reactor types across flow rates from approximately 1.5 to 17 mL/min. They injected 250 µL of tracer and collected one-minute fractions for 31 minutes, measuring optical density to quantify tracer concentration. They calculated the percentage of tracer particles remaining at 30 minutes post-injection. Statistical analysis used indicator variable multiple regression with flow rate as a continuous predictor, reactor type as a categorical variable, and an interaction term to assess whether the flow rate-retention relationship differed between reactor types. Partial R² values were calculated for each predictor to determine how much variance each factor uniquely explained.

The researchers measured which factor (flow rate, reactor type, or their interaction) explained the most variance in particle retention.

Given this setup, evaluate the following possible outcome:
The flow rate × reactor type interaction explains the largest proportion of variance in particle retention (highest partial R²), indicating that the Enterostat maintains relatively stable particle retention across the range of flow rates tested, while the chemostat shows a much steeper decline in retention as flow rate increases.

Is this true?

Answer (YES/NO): NO